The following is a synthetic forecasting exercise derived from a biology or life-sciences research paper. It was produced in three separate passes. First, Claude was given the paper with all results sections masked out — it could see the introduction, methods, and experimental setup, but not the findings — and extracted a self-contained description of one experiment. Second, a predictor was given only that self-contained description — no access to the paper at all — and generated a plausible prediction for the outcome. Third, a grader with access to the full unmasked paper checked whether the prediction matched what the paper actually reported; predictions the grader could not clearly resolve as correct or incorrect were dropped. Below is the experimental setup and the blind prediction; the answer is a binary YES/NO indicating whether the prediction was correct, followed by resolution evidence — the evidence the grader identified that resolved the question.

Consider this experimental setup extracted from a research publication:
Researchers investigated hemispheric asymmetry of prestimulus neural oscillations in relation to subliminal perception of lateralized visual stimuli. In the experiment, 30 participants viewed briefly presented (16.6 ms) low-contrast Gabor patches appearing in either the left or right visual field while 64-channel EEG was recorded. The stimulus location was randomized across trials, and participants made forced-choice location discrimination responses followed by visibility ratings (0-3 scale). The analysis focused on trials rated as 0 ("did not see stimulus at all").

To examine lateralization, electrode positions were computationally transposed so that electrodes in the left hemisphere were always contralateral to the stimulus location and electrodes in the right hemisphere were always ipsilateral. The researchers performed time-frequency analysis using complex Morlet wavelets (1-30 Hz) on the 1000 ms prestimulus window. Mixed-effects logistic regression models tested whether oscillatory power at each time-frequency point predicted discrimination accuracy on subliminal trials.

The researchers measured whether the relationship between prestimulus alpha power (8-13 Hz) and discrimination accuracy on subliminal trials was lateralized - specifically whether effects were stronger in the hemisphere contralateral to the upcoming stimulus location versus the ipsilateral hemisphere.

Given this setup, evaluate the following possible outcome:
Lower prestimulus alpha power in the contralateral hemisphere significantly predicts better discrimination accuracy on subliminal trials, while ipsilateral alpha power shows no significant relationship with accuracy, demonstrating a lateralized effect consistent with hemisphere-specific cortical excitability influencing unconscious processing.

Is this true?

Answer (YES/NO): YES